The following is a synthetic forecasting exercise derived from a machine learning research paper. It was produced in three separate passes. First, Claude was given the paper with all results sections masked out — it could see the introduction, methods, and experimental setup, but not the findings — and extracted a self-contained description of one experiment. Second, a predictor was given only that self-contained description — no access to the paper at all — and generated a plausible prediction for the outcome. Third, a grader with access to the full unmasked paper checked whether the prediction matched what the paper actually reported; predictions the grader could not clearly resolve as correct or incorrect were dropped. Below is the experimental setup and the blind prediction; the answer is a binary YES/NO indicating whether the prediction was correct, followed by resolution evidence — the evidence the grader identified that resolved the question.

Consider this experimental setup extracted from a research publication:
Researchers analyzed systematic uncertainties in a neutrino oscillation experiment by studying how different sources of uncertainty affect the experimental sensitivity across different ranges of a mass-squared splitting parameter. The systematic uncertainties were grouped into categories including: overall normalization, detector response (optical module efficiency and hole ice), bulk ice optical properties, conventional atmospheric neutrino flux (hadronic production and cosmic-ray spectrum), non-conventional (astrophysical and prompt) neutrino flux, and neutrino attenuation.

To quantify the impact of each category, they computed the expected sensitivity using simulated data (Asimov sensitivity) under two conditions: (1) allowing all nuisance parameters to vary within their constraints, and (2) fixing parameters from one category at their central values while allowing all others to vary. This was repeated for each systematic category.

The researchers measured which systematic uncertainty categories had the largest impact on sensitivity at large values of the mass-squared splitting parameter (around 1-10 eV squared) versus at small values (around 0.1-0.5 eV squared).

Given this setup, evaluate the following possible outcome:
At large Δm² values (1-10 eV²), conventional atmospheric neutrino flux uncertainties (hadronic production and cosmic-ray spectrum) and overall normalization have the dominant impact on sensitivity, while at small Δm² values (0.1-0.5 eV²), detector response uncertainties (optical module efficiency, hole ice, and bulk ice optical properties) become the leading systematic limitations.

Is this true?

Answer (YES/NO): NO